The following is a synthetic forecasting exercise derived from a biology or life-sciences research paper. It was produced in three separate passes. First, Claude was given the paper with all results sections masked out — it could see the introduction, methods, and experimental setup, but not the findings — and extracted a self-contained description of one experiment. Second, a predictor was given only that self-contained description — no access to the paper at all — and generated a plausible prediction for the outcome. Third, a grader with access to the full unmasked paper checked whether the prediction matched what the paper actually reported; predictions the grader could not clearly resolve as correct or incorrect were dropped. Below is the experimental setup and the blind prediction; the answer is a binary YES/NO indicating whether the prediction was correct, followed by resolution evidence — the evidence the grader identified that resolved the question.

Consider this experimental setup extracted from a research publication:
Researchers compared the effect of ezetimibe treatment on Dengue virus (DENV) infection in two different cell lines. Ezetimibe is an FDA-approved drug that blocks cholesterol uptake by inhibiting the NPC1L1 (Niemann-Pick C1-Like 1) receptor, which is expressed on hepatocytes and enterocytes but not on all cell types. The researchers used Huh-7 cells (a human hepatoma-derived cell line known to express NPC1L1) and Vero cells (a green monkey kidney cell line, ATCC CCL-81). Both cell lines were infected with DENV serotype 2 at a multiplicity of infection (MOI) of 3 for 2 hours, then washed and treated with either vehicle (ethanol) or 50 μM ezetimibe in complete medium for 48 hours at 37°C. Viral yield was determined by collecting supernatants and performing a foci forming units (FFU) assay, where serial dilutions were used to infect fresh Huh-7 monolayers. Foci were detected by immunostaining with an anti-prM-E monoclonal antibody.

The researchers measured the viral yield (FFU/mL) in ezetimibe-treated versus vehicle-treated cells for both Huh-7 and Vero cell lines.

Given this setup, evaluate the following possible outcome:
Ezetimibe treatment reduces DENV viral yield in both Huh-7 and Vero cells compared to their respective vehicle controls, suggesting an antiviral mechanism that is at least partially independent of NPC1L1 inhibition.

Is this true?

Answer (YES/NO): NO